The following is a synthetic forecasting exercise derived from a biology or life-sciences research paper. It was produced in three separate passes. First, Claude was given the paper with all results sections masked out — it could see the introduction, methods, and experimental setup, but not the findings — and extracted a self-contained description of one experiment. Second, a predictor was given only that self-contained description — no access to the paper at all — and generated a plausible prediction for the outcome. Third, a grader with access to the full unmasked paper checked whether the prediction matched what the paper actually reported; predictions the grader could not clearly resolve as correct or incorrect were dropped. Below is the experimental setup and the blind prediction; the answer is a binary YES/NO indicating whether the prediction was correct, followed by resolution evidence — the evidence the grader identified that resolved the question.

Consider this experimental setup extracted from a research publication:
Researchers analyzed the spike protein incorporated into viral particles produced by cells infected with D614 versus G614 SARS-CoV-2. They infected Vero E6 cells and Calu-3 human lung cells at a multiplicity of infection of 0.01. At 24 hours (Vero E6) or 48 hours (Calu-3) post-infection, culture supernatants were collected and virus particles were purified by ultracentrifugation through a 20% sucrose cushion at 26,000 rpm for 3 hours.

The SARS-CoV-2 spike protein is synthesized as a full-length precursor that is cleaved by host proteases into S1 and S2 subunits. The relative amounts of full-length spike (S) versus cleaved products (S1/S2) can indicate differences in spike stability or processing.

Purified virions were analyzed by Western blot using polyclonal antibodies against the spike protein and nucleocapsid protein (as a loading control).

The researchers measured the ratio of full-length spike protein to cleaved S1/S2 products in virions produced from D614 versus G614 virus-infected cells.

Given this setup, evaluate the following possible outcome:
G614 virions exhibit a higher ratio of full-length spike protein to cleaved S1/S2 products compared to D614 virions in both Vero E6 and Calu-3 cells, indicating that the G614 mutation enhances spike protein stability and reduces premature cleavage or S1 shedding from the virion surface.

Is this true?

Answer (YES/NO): NO